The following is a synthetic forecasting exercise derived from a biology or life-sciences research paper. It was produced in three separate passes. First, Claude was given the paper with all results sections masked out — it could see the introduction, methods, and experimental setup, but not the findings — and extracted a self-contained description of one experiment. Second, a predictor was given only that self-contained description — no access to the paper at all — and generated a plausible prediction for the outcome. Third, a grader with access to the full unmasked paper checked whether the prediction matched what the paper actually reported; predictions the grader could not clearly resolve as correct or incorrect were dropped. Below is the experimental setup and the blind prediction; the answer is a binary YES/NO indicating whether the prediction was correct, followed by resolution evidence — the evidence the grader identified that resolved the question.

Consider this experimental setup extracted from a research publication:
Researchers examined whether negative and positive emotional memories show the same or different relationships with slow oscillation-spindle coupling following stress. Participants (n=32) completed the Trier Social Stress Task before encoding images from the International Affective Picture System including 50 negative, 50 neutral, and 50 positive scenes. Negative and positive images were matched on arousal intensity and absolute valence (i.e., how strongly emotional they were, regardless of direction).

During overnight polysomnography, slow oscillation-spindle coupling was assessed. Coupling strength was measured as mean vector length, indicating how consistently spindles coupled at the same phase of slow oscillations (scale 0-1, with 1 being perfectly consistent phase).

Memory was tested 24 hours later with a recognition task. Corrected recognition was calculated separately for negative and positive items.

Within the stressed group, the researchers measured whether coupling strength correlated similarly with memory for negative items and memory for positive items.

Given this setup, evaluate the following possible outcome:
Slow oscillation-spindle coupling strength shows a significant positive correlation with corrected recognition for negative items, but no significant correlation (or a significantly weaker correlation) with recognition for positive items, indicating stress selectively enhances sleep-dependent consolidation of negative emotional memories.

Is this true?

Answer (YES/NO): NO